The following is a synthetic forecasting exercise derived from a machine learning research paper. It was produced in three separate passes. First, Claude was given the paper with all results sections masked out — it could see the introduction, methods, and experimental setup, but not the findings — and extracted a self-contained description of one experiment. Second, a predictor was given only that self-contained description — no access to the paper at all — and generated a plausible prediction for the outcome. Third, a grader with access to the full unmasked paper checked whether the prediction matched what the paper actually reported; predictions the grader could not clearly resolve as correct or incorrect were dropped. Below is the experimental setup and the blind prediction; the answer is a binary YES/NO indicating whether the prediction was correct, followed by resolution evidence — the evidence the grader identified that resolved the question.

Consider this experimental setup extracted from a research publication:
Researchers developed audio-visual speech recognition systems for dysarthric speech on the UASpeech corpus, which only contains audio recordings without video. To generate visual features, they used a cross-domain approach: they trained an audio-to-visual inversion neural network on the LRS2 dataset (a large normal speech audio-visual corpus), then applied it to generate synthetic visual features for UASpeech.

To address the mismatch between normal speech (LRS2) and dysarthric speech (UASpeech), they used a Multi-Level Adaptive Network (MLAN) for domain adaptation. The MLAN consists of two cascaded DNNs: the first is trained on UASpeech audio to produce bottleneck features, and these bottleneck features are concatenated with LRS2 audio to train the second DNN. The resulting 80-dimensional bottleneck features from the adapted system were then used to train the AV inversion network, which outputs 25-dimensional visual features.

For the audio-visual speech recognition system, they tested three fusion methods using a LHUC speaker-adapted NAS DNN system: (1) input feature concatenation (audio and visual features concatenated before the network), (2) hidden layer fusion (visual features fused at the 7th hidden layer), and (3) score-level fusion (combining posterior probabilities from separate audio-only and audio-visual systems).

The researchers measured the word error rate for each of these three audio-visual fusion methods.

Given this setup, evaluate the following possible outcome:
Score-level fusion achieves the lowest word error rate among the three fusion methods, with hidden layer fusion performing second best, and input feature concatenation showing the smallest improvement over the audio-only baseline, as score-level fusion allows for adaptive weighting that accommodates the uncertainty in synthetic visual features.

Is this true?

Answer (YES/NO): NO